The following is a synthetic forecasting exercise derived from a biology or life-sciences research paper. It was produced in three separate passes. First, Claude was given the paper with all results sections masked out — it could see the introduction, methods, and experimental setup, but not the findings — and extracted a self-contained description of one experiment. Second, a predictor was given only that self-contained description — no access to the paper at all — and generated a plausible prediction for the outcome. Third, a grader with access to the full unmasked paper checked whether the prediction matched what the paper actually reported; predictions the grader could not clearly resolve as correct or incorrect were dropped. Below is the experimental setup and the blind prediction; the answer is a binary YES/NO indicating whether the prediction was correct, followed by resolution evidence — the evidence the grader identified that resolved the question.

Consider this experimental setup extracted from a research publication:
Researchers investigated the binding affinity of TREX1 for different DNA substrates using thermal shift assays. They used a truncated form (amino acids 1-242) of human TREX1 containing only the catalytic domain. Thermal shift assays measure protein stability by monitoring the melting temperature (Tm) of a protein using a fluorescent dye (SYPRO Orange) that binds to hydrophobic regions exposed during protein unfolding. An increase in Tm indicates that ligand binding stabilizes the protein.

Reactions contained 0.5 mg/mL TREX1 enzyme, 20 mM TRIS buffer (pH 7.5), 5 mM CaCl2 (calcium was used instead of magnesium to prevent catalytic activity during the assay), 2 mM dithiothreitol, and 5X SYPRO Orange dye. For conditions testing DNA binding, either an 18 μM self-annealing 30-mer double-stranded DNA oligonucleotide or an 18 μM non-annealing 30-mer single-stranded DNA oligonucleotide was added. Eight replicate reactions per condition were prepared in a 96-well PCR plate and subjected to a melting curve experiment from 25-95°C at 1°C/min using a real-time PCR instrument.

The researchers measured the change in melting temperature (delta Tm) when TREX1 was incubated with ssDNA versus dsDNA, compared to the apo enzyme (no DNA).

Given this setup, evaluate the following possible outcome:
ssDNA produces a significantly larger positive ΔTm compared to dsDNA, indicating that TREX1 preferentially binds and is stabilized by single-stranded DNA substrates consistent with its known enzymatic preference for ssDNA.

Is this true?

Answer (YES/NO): NO